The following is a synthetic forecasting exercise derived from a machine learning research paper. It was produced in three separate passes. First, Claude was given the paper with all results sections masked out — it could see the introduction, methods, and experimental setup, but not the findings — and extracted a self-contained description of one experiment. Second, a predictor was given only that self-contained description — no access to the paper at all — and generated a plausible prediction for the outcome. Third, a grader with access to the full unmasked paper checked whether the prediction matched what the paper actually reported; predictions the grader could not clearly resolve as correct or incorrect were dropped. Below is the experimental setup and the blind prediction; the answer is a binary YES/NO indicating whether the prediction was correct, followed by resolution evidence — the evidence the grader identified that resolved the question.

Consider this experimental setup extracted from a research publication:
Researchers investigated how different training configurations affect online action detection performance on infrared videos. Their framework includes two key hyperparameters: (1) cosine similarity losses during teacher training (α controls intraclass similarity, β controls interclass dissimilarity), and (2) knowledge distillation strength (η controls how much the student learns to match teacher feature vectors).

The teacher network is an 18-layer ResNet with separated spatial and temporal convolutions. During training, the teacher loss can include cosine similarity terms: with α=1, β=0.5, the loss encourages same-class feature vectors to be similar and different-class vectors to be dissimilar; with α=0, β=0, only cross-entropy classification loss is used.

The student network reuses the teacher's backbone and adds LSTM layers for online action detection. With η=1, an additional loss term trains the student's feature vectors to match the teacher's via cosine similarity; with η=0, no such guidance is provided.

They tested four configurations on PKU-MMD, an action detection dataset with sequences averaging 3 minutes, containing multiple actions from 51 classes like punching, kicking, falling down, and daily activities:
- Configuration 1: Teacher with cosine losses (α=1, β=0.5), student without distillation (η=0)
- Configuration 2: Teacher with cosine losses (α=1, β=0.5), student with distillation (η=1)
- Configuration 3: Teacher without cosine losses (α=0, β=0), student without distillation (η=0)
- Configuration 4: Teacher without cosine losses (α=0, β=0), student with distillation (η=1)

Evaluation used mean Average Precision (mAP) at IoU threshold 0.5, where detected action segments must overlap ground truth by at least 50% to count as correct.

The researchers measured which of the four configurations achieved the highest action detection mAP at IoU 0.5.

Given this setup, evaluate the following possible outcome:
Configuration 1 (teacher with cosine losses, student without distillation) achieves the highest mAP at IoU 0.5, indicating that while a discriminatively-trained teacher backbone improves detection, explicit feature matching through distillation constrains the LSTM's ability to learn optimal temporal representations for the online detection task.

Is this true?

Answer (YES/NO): NO